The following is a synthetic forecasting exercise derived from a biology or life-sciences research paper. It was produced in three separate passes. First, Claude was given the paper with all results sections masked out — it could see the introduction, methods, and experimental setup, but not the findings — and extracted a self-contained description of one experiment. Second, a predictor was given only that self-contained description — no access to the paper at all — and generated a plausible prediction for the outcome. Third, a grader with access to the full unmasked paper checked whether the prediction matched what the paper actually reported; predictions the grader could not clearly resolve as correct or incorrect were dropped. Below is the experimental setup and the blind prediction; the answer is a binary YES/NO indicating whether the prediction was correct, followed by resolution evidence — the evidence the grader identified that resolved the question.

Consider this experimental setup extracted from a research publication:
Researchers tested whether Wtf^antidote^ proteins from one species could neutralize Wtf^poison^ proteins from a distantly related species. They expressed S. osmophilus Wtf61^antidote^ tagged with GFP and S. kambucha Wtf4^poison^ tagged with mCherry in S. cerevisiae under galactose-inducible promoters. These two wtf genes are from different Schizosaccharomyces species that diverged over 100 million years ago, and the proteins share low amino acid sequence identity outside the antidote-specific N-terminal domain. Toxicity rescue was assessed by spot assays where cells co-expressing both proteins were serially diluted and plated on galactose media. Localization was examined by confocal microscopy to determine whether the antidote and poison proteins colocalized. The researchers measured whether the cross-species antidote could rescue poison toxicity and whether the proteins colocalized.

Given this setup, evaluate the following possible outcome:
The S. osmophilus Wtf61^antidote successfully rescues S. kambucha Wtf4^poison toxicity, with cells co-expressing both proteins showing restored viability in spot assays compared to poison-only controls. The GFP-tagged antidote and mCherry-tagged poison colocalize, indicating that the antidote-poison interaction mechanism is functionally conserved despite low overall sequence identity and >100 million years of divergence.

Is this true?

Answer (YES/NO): NO